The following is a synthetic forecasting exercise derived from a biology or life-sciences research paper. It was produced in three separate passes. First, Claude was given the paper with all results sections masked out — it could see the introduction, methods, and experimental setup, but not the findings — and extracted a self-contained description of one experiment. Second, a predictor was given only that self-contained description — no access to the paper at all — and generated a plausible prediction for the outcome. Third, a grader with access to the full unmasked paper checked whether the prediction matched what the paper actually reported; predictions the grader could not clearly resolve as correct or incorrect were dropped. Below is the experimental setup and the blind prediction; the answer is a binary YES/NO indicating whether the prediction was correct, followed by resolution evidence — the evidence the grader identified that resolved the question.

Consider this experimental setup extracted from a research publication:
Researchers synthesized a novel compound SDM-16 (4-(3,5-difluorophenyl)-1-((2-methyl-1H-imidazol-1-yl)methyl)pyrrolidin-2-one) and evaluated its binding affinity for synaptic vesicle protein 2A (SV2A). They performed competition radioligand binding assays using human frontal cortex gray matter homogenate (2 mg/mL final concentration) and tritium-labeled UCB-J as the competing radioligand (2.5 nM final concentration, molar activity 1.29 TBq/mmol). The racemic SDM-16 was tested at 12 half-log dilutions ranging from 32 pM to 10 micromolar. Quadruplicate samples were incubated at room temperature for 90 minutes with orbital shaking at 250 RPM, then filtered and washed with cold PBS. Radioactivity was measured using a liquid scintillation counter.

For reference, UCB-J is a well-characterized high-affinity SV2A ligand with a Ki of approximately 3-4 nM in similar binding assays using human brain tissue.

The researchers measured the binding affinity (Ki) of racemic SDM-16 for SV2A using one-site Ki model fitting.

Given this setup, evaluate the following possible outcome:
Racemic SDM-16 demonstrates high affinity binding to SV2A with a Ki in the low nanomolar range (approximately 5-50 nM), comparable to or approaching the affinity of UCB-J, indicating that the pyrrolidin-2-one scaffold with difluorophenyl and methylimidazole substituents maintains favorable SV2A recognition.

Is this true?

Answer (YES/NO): NO